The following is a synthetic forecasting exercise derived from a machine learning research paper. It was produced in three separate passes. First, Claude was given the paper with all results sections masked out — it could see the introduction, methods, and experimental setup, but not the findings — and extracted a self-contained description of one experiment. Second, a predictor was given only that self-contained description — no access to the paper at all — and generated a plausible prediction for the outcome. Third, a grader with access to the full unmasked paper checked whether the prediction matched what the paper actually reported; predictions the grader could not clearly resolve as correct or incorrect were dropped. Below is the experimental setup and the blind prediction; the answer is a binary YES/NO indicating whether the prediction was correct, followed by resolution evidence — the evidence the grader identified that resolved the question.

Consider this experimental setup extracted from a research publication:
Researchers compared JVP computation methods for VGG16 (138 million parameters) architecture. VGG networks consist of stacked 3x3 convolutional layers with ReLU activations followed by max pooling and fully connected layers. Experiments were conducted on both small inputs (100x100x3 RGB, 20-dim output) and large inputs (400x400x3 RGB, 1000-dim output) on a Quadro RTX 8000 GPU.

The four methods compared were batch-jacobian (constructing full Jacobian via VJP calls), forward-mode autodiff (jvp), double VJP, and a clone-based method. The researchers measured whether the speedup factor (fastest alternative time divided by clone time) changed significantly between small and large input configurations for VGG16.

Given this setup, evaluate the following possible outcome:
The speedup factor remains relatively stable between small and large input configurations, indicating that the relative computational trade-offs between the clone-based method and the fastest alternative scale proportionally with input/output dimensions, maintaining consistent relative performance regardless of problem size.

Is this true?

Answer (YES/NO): NO